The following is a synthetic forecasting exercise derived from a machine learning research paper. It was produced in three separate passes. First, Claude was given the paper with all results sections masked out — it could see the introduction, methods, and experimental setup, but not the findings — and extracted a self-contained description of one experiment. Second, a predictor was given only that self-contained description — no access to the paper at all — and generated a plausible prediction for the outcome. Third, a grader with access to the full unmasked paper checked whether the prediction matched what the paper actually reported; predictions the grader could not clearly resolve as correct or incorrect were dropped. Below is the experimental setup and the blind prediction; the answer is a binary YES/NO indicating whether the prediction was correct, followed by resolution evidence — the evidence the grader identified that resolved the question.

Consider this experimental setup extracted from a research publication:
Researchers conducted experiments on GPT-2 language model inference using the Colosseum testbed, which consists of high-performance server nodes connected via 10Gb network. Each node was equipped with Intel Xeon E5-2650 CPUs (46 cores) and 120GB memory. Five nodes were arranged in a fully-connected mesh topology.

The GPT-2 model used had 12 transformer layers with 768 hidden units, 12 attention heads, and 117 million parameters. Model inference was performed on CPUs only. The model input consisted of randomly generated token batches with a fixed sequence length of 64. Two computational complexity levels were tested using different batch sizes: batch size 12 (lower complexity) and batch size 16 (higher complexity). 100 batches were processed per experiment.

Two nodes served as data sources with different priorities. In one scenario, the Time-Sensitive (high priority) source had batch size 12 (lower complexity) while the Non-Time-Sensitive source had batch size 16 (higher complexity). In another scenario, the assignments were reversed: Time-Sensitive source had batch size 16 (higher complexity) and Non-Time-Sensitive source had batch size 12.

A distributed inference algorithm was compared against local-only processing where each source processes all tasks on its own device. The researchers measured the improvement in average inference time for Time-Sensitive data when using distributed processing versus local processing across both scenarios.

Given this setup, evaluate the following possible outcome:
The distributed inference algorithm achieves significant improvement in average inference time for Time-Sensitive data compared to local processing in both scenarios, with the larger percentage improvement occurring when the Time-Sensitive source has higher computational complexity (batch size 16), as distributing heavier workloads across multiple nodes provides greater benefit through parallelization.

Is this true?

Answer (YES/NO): YES